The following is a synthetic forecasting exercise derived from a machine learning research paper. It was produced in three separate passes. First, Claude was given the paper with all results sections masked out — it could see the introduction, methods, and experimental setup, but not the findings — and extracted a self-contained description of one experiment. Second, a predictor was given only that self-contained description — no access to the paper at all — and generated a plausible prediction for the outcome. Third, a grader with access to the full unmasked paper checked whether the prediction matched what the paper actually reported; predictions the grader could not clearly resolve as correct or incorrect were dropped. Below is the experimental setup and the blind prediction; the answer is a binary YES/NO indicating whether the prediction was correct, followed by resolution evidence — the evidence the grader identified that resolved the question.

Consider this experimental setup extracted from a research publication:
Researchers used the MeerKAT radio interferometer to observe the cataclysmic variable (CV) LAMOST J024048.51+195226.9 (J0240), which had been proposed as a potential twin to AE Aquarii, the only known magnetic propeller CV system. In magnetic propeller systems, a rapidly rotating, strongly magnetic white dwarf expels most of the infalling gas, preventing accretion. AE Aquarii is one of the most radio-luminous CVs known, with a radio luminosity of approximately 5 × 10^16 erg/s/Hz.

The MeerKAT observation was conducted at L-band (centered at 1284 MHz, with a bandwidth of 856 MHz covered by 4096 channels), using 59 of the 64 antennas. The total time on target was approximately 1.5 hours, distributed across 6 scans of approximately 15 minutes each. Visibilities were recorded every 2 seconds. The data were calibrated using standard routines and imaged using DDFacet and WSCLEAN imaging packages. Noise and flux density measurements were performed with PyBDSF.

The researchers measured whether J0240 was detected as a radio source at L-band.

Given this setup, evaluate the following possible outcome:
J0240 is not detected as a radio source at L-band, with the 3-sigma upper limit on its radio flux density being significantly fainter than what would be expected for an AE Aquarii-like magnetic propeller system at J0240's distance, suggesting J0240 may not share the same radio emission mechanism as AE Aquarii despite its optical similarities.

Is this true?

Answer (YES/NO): NO